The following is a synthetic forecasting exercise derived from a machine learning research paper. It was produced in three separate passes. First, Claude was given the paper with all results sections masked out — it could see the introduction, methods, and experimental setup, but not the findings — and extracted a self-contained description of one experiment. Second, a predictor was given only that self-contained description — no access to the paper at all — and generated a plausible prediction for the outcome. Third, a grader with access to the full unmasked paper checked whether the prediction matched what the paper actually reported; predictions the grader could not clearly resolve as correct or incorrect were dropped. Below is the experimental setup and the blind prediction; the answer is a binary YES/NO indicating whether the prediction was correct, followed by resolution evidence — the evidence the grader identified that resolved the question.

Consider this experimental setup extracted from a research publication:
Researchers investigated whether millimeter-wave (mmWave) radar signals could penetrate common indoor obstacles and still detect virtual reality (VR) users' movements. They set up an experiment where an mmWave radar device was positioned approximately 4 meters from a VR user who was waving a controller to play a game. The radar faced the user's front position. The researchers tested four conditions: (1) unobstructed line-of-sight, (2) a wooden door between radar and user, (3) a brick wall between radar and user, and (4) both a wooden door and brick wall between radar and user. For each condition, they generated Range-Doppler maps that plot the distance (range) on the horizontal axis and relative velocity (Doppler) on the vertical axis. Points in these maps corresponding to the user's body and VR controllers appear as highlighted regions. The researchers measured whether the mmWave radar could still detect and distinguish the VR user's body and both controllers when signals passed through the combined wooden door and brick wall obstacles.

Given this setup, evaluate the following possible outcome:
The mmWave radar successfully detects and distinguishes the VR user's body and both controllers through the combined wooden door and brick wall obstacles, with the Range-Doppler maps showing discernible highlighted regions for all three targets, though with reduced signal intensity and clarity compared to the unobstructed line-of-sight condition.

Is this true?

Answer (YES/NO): YES